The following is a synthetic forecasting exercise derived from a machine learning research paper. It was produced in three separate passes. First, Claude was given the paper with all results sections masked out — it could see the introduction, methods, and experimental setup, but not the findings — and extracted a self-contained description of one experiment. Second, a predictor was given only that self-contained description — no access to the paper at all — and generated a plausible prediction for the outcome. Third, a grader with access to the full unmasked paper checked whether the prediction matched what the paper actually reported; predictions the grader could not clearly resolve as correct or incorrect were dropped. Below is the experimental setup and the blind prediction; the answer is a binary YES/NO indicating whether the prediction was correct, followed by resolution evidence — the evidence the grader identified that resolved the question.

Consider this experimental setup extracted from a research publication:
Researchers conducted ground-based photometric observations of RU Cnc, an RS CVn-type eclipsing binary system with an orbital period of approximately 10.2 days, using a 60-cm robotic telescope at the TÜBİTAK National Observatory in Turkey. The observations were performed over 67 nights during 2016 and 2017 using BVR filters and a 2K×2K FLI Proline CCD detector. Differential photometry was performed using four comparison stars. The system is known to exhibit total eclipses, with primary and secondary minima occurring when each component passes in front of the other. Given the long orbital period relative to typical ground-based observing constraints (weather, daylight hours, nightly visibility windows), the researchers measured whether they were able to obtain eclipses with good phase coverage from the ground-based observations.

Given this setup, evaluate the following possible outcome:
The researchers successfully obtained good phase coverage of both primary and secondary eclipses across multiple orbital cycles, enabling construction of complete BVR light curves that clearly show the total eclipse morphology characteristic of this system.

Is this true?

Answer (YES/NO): NO